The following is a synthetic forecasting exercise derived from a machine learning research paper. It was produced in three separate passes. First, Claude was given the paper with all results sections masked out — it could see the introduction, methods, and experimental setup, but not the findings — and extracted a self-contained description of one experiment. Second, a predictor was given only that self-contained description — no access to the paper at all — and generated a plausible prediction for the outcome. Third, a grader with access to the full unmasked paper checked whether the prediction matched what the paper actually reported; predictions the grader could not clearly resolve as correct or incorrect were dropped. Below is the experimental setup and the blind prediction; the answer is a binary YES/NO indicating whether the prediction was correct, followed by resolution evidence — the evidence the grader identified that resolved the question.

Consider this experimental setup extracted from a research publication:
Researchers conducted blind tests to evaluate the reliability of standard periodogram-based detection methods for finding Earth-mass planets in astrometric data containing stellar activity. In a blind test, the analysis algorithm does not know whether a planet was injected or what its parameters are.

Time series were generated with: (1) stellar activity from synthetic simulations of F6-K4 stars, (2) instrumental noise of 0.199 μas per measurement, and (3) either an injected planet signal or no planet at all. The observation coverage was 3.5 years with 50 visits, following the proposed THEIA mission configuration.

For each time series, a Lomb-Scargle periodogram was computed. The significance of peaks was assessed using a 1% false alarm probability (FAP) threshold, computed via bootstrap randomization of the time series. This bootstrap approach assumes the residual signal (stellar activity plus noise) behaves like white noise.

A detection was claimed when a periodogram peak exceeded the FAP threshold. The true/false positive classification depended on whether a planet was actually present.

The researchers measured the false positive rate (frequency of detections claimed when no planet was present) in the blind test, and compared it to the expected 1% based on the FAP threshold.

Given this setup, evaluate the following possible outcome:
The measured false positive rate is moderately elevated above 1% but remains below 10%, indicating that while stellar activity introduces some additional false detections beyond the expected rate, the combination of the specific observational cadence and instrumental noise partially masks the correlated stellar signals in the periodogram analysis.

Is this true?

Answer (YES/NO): NO